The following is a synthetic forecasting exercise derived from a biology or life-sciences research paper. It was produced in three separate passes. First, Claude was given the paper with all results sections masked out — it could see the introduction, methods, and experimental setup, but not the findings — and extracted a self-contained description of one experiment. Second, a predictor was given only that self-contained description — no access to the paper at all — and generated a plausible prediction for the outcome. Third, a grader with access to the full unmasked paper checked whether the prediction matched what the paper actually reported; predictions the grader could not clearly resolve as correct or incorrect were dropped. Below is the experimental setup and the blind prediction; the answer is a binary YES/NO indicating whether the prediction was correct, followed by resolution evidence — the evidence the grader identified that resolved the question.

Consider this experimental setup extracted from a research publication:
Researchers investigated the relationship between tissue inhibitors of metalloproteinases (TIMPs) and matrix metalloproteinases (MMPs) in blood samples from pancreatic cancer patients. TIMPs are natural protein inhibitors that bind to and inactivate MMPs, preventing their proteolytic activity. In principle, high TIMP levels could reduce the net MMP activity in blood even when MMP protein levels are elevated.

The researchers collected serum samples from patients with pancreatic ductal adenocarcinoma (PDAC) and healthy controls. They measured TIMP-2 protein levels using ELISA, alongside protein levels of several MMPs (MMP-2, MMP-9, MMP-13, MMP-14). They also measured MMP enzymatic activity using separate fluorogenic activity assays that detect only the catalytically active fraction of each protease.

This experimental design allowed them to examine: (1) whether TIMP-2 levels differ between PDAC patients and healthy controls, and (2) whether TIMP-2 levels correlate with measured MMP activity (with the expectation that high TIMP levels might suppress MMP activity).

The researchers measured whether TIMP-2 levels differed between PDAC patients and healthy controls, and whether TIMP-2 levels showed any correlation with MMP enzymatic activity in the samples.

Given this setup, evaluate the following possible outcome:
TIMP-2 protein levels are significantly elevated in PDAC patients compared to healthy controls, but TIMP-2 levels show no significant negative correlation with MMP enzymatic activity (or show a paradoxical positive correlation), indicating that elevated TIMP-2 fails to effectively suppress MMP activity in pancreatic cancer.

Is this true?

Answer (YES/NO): NO